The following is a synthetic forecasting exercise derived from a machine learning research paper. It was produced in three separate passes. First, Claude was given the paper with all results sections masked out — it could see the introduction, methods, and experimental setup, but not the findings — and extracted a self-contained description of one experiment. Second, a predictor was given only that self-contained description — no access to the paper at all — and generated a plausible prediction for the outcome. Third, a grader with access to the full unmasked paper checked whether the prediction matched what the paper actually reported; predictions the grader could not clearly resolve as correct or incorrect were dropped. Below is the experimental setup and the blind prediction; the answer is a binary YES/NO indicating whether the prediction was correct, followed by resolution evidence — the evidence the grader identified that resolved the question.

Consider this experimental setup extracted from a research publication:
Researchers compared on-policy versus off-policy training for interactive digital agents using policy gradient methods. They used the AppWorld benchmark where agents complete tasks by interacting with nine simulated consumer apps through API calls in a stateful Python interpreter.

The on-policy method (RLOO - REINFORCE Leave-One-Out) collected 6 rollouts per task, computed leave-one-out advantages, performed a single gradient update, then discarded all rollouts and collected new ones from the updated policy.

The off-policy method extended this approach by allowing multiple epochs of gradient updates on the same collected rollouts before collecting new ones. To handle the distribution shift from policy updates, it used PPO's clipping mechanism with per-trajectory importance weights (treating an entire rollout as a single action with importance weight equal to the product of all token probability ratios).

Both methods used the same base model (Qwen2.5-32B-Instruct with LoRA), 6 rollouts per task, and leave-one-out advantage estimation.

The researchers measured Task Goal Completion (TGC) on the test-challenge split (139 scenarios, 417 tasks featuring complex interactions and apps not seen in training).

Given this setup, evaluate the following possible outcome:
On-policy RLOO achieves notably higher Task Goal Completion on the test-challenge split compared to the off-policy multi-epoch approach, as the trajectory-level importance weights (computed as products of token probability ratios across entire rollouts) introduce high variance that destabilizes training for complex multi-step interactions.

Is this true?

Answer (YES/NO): YES